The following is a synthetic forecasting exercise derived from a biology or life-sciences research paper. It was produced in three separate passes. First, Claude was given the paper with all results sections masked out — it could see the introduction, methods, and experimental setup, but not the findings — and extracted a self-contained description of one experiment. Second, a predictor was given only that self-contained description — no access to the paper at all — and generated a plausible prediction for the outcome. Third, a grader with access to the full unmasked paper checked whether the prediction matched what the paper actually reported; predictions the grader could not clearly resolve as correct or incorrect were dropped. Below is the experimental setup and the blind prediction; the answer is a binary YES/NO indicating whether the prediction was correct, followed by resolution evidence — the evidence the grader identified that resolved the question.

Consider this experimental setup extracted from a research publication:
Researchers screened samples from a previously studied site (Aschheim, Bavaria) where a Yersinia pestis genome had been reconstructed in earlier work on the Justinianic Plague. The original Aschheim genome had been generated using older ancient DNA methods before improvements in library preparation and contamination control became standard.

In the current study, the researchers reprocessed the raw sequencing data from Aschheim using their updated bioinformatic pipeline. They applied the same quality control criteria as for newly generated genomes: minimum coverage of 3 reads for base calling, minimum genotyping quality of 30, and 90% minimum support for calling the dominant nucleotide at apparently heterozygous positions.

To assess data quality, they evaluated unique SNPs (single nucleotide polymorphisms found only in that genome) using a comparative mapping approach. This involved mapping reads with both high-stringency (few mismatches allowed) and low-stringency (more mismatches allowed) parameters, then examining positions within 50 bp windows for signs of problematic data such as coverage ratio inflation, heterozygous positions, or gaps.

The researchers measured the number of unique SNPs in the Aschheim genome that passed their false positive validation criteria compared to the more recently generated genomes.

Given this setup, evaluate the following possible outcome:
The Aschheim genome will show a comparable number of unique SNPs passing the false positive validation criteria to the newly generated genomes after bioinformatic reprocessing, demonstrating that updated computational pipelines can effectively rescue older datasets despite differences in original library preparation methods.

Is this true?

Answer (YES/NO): NO